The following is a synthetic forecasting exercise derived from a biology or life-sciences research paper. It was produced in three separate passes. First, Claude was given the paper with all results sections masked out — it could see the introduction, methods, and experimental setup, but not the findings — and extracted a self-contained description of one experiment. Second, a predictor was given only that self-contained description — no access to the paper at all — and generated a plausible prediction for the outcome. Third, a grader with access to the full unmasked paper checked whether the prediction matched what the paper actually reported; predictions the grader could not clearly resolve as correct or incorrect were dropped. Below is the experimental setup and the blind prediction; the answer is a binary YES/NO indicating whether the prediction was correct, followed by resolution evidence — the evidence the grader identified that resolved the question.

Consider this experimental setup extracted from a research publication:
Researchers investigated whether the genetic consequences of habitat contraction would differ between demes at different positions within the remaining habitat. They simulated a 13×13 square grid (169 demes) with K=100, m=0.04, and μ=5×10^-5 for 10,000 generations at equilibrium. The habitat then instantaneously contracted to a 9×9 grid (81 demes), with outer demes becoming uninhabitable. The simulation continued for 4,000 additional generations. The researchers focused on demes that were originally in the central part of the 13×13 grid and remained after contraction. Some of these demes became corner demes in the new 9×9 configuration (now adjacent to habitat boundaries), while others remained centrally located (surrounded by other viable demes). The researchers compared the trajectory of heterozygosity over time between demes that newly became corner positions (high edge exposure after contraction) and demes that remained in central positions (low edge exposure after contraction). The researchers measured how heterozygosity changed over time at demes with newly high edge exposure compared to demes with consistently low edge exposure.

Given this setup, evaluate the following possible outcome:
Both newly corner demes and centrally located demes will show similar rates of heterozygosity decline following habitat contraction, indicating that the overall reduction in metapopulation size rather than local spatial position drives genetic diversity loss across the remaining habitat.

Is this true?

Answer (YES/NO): NO